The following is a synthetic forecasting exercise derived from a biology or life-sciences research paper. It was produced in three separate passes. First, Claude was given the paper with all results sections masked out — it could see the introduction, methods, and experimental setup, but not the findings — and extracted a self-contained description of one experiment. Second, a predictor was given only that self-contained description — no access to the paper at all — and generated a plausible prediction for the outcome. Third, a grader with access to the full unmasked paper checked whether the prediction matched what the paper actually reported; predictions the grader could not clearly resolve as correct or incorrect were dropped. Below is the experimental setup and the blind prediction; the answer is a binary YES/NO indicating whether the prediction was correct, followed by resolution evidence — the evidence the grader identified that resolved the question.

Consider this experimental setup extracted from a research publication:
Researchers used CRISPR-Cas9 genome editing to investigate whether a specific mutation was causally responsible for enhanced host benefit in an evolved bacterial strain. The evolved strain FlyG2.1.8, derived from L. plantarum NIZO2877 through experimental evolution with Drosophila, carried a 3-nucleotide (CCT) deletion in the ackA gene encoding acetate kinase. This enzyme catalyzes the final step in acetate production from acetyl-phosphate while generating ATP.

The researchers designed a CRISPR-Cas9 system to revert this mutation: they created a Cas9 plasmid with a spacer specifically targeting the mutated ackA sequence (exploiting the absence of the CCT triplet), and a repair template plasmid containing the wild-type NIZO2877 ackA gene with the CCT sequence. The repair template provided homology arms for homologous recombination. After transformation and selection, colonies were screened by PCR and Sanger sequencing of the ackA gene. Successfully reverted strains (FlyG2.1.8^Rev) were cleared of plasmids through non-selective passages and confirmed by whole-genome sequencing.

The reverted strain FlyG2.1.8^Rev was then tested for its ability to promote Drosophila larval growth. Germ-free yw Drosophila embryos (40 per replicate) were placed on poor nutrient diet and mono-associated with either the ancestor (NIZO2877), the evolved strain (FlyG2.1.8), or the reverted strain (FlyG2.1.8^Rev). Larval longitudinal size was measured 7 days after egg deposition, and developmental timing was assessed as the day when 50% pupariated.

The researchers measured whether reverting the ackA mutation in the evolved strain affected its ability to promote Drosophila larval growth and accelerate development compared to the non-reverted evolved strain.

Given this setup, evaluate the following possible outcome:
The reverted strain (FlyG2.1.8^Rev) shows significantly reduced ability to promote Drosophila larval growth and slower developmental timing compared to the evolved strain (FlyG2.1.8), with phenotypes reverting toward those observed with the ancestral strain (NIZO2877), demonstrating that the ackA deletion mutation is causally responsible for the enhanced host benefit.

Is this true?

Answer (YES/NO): YES